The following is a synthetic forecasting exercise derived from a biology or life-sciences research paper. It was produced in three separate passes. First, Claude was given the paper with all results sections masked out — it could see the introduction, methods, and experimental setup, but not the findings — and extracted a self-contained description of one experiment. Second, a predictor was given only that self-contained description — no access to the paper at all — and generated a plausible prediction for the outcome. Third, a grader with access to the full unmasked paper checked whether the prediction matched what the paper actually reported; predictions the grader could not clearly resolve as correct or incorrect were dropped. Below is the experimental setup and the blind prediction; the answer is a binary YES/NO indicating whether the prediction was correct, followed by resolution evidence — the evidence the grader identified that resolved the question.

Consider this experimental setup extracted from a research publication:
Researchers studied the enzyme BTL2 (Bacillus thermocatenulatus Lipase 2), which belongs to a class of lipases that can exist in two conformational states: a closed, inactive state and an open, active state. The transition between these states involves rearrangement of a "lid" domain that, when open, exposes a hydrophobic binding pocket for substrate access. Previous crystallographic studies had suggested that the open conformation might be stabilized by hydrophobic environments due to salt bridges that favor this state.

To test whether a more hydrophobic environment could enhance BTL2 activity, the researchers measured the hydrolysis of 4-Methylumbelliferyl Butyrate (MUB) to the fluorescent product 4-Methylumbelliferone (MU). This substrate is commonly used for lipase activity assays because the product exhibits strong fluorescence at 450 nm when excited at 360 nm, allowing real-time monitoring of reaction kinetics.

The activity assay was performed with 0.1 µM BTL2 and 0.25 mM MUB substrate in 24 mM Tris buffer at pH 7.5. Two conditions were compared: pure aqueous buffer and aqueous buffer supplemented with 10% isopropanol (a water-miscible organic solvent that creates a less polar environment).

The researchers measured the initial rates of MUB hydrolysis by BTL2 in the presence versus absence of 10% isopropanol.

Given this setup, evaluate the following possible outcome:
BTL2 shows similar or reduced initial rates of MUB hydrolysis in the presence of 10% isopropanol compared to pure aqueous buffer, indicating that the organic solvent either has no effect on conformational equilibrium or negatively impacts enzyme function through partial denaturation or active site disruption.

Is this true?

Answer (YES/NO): NO